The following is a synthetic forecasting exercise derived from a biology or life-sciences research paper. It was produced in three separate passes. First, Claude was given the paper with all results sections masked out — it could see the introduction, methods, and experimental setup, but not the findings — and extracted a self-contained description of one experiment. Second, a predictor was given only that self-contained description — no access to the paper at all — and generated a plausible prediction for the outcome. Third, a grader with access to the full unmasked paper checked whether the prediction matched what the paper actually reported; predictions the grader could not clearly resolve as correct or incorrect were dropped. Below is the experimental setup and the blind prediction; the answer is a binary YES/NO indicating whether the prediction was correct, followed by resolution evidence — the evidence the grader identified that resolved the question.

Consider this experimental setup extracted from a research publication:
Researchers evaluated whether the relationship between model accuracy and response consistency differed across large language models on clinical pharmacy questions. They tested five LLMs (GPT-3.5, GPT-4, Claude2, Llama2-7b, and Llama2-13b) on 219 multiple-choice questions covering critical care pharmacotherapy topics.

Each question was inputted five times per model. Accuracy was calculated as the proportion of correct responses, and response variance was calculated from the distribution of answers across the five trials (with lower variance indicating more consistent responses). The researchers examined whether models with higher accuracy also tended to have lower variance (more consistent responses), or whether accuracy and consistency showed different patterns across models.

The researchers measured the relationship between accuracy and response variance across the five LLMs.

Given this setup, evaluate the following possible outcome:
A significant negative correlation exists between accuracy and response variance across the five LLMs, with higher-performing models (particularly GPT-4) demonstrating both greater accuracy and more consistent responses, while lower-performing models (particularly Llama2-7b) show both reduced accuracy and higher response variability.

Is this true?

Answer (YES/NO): NO